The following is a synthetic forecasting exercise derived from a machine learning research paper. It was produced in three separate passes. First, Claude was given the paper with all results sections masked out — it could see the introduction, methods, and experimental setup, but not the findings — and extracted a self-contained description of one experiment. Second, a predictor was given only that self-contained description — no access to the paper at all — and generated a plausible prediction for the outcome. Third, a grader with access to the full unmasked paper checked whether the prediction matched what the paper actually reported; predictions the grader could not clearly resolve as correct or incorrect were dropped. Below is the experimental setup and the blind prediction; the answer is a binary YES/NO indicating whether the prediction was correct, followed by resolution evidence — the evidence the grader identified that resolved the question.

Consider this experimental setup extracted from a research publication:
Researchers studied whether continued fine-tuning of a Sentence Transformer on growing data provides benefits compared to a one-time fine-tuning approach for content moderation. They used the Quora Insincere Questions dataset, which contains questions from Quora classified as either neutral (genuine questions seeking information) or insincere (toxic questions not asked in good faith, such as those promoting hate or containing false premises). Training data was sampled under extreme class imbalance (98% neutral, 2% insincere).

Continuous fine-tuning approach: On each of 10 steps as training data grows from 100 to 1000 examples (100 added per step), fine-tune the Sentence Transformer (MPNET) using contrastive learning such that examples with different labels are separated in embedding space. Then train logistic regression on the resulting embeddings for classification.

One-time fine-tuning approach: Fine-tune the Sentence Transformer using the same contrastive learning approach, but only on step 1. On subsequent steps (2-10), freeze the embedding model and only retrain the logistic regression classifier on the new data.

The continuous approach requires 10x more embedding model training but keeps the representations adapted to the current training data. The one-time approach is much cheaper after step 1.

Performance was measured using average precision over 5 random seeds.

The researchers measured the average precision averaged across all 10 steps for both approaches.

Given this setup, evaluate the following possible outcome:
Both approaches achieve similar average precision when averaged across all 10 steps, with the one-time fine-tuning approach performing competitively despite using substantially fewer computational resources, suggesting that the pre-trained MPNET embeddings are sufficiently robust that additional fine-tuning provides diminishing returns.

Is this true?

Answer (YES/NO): YES